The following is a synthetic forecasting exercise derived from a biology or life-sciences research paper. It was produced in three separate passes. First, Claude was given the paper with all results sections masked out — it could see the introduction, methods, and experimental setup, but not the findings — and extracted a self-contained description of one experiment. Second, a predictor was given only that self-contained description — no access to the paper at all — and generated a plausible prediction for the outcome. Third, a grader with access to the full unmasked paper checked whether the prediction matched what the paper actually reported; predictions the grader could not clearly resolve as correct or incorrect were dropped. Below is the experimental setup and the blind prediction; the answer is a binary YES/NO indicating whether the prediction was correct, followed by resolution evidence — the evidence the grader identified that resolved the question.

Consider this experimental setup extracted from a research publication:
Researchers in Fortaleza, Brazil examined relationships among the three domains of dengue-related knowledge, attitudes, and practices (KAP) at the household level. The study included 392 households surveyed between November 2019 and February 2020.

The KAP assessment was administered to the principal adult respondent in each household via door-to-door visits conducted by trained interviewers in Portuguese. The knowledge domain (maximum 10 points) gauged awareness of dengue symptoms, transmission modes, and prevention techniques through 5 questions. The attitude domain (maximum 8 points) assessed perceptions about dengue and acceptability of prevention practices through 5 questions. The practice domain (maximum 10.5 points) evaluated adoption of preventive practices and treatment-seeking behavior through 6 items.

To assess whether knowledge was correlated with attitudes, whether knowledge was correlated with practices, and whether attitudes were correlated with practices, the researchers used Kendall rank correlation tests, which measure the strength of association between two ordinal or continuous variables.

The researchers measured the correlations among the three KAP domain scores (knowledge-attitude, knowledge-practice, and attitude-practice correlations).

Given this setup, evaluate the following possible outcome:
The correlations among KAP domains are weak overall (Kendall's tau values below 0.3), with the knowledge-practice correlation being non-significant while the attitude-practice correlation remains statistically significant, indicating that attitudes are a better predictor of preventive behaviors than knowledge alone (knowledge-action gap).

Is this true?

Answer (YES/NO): NO